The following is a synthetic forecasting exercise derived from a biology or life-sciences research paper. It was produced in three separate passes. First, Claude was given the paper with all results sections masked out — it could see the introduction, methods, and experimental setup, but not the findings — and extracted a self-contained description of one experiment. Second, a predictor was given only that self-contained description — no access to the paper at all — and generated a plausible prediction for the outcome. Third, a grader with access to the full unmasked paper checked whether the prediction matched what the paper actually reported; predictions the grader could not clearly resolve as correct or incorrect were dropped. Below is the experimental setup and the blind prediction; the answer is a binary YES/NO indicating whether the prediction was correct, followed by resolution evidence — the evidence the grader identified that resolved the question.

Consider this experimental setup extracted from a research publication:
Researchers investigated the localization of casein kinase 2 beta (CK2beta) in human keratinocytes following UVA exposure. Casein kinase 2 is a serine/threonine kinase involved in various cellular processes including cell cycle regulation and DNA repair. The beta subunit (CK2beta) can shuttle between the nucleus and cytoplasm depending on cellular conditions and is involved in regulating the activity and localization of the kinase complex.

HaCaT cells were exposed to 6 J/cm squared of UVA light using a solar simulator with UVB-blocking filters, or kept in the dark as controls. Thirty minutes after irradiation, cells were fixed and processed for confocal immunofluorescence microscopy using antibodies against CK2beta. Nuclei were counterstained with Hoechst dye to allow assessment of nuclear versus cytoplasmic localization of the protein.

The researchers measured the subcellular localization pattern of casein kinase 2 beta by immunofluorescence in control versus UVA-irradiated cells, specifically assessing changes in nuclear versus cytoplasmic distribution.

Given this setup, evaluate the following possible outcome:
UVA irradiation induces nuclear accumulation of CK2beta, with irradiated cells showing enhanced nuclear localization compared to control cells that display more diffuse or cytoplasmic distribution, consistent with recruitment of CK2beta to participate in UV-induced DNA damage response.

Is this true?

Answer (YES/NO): YES